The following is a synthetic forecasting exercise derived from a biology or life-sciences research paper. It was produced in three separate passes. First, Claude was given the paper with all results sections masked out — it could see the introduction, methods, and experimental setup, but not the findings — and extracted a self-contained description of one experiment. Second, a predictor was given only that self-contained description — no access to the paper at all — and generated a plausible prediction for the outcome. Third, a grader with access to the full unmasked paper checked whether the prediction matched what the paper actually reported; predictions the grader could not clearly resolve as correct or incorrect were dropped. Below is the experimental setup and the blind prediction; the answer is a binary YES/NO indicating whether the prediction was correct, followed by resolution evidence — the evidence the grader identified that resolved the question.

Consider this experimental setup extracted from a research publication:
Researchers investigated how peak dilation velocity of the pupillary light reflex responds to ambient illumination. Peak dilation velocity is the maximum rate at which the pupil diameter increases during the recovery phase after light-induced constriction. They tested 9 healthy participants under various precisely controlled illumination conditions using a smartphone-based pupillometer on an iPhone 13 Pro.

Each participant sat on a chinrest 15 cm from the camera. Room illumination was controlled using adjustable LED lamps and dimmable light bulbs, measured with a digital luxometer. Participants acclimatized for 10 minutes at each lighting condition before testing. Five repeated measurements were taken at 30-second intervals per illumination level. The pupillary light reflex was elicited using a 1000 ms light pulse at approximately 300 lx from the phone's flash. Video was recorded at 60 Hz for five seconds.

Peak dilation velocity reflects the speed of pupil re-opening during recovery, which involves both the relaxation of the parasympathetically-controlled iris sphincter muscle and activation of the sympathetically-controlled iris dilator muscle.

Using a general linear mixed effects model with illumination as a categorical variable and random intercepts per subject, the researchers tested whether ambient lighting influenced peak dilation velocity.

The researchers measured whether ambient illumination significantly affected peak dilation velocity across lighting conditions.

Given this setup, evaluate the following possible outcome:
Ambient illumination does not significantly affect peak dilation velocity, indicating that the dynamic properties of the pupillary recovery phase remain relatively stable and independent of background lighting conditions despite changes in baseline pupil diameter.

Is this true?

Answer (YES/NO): NO